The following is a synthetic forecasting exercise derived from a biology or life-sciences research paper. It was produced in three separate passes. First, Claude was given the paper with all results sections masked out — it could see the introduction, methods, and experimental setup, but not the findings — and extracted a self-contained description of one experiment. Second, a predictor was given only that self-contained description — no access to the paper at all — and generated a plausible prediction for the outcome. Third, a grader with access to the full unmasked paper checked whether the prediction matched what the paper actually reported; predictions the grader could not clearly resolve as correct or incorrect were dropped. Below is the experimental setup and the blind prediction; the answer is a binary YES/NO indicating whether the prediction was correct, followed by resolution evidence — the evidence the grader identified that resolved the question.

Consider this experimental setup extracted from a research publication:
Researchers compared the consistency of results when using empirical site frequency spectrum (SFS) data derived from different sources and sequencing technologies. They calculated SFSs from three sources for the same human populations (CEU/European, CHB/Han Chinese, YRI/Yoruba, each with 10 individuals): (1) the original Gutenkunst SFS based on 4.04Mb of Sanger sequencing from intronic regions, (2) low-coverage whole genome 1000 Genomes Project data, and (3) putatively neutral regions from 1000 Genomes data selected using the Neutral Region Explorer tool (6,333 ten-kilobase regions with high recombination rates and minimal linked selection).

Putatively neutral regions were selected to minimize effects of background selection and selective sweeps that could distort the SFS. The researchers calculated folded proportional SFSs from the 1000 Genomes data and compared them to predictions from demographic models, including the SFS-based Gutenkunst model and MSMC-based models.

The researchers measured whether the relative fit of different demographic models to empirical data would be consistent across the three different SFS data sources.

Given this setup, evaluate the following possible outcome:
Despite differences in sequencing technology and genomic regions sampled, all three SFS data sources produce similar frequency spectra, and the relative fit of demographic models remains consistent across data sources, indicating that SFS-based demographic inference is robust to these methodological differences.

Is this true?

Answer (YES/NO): NO